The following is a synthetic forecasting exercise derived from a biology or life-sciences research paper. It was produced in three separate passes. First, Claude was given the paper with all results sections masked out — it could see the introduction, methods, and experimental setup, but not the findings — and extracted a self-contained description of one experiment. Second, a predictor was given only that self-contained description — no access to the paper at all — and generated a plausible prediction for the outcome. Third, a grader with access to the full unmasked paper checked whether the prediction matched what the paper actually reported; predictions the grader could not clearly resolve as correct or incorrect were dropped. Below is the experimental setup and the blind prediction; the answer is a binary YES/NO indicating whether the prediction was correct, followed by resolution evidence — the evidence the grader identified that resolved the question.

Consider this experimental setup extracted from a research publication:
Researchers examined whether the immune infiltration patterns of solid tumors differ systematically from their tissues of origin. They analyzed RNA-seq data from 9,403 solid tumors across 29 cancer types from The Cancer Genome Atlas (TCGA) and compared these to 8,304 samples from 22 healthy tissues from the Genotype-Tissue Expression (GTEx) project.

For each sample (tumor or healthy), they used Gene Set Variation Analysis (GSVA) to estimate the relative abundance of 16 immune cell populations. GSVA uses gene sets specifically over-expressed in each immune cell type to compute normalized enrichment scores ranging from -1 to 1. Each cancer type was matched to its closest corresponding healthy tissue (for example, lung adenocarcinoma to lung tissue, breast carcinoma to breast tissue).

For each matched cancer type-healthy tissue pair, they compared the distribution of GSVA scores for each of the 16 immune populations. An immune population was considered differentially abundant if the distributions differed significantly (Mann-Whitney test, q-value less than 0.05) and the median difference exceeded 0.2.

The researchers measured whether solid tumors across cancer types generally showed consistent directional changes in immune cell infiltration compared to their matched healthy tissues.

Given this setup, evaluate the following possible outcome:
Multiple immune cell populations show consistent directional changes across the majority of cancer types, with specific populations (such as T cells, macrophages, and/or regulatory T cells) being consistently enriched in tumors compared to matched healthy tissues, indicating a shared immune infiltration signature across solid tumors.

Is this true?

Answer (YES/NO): NO